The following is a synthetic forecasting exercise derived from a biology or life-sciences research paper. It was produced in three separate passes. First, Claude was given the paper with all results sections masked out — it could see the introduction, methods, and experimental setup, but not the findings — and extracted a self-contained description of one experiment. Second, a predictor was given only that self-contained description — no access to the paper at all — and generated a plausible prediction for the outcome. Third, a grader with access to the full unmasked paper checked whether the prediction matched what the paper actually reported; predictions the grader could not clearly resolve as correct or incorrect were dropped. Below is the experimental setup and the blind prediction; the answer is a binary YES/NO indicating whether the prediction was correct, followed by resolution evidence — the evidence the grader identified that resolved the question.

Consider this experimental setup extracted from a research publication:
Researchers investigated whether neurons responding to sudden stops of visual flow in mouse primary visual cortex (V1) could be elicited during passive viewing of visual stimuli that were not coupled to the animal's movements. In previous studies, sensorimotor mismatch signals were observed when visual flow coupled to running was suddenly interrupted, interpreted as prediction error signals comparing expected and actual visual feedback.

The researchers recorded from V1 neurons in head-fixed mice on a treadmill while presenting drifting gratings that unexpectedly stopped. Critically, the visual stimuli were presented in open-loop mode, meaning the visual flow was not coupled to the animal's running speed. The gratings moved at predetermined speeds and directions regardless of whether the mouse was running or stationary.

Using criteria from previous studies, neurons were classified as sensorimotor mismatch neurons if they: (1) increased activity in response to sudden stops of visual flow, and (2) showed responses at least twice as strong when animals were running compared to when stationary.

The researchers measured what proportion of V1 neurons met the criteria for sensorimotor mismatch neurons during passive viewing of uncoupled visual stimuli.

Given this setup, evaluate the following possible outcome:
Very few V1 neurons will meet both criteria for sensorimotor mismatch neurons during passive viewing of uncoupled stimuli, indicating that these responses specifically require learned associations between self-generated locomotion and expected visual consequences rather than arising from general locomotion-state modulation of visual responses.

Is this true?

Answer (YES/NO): NO